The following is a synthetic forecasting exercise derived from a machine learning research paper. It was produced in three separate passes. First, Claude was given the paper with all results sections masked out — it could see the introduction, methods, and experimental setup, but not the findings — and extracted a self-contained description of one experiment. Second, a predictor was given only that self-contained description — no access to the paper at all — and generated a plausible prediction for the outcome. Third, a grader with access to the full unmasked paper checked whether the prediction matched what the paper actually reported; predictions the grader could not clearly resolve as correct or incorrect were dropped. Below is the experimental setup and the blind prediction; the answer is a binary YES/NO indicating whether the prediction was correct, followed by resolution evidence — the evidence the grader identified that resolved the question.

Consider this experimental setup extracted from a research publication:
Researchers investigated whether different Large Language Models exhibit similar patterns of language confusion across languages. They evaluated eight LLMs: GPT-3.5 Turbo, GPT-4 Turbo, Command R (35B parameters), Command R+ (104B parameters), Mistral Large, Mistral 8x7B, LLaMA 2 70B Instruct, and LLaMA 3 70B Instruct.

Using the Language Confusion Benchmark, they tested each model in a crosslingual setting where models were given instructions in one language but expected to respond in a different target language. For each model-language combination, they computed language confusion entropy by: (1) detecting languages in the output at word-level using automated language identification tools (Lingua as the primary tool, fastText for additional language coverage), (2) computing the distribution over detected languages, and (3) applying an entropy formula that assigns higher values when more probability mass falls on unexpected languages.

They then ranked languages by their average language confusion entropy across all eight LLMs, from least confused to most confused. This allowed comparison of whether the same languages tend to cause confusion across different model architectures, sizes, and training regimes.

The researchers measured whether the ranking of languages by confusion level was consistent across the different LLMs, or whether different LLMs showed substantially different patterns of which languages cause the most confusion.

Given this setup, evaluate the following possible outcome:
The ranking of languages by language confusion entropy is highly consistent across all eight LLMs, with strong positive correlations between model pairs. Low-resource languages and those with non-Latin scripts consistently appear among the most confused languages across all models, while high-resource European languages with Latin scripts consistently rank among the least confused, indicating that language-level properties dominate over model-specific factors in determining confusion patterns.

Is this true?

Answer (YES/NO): NO